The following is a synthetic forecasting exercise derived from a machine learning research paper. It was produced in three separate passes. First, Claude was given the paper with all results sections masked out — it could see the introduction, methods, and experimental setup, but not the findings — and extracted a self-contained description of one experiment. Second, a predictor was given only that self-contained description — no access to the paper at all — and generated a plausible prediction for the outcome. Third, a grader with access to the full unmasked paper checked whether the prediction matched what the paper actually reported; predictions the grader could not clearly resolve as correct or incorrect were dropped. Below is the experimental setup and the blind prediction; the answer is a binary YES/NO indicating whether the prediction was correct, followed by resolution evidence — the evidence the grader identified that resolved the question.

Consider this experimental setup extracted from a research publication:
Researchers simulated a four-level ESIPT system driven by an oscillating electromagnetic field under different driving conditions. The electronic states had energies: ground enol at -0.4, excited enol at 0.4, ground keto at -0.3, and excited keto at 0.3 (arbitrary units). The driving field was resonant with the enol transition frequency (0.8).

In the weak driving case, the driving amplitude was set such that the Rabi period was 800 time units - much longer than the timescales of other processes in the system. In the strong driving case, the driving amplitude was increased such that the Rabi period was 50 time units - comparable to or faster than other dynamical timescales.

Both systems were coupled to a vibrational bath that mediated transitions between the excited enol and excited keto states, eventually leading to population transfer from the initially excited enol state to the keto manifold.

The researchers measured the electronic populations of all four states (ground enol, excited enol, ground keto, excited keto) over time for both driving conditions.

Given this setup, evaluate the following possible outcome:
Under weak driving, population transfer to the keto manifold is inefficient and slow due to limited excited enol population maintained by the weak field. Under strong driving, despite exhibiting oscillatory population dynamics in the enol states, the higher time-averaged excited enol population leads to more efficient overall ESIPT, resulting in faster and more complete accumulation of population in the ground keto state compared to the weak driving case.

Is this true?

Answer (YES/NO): NO